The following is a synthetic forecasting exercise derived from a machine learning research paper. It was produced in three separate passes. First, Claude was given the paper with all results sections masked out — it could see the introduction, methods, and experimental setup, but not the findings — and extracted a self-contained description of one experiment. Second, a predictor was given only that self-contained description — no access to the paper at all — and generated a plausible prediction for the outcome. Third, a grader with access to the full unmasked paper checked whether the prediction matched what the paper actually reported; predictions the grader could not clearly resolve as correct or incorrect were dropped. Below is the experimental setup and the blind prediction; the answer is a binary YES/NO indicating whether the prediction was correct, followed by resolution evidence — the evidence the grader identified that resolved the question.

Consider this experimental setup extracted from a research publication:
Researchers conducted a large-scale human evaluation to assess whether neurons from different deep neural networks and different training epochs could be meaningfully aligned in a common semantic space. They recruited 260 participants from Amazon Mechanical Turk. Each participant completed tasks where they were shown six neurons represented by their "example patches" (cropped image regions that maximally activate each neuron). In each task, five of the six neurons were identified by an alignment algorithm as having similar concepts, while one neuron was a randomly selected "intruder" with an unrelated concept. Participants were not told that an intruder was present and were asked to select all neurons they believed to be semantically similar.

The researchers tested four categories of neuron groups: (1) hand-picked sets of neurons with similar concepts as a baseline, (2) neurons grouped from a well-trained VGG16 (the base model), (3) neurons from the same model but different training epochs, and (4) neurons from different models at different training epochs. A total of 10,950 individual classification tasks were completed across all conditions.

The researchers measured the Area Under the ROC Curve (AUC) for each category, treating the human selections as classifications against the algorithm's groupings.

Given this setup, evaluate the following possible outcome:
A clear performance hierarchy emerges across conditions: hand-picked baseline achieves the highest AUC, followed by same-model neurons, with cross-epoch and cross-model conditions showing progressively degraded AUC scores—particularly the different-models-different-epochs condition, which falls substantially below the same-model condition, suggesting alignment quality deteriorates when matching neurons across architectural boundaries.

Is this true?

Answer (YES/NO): NO